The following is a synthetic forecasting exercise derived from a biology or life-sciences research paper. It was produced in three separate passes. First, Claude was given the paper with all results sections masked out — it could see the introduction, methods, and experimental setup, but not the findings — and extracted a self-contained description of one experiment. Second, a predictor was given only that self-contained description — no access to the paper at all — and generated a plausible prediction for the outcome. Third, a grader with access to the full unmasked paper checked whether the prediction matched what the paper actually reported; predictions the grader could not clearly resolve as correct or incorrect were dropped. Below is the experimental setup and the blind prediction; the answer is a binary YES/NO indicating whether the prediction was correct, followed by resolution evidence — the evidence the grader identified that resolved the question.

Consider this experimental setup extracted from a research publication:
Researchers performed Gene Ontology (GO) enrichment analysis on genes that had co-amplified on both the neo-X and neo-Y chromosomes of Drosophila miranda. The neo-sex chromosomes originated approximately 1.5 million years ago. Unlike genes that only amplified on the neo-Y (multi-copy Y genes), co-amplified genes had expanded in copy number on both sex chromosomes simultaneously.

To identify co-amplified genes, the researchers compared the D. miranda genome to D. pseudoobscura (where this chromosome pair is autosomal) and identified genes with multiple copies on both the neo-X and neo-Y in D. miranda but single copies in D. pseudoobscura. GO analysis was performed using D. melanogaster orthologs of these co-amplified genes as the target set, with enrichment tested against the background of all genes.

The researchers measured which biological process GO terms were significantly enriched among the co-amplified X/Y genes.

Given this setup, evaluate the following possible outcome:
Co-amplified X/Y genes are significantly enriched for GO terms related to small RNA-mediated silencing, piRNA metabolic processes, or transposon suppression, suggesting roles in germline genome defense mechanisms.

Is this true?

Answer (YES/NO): YES